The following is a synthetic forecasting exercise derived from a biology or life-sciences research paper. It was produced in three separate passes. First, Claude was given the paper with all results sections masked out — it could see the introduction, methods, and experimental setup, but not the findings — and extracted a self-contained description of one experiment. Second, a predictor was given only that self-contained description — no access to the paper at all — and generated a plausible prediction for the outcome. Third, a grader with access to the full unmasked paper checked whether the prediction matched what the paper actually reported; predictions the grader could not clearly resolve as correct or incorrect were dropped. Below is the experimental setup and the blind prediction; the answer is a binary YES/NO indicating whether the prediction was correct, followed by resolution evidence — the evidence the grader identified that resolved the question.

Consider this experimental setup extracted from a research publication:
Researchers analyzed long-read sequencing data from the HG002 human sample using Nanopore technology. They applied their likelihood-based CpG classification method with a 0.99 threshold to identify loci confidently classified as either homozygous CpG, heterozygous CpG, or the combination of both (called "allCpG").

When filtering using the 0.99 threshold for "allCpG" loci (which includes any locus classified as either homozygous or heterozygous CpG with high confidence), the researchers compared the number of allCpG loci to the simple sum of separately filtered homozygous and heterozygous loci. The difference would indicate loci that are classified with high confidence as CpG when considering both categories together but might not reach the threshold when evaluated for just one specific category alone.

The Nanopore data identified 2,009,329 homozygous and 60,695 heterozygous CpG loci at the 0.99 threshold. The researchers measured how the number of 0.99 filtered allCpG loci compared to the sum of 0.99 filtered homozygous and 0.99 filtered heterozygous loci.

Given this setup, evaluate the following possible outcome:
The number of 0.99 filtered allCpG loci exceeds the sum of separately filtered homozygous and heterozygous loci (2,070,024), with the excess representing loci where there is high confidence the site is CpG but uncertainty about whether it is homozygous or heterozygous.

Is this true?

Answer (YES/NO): YES